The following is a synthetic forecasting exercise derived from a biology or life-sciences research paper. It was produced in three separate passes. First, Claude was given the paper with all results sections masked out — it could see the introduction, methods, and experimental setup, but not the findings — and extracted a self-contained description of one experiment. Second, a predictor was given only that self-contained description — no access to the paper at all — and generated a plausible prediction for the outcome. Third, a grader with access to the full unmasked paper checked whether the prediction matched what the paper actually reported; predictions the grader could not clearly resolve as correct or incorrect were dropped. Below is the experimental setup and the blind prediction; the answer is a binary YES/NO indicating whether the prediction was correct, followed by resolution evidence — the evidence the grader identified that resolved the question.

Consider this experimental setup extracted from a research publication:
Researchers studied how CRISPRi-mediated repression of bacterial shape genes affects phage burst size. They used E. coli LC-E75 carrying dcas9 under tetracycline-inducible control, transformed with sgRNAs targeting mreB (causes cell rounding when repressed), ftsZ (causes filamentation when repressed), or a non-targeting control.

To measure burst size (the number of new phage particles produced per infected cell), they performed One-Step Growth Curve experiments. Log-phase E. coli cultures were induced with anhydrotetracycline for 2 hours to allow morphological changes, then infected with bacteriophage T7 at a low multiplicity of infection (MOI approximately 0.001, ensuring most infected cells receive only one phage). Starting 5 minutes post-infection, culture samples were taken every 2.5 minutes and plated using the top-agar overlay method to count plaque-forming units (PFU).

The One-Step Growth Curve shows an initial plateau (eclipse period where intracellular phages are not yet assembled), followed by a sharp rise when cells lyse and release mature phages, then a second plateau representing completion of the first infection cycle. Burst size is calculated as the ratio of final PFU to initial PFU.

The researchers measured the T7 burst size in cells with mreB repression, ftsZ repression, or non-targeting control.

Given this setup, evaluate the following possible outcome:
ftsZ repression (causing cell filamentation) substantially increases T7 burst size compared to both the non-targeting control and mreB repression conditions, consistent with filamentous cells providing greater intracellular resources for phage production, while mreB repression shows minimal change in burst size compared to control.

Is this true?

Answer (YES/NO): YES